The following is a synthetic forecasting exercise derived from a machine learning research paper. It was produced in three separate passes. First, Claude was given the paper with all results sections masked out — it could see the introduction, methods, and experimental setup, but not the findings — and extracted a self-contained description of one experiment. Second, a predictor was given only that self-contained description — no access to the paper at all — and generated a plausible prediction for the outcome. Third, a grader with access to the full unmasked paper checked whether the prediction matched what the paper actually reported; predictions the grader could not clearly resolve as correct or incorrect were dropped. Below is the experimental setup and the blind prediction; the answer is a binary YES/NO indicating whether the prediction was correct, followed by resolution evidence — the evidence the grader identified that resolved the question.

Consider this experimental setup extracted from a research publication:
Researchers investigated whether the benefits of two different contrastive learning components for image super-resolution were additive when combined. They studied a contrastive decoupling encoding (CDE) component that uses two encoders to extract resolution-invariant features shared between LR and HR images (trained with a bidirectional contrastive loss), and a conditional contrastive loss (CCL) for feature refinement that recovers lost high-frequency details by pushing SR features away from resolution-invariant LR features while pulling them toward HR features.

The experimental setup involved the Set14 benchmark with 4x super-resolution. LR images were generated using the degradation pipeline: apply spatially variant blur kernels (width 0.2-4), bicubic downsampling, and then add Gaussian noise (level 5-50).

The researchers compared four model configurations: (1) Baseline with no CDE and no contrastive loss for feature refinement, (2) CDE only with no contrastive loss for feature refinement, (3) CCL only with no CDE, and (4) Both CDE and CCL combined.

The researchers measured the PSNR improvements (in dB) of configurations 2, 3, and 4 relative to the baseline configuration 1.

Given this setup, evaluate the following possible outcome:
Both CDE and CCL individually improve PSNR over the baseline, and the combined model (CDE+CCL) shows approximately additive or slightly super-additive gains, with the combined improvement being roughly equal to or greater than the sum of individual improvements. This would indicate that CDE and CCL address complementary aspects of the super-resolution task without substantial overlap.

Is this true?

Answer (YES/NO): NO